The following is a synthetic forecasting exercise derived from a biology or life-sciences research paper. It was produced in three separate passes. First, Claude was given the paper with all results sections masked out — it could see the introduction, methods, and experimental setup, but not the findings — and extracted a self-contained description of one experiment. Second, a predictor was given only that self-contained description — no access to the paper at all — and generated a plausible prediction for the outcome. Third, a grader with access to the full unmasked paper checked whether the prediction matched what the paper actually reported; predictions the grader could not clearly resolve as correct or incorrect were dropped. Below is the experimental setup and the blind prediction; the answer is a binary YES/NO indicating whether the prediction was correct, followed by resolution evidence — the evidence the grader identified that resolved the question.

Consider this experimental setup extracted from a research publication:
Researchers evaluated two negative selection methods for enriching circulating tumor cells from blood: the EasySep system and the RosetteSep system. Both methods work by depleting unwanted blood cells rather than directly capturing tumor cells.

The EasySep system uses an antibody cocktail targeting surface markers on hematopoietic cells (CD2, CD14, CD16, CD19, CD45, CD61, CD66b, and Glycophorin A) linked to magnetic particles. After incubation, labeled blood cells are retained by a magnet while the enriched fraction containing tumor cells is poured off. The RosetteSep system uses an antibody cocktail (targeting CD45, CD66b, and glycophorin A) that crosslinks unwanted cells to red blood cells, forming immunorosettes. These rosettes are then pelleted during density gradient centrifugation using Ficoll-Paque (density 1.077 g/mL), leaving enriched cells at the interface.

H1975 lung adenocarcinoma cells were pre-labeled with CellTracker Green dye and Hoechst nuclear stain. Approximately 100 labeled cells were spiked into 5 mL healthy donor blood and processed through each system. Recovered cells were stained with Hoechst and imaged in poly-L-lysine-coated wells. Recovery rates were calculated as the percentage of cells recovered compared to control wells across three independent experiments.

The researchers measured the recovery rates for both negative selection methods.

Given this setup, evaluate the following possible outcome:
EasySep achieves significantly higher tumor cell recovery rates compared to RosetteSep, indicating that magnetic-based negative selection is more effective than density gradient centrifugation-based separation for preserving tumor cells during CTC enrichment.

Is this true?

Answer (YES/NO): NO